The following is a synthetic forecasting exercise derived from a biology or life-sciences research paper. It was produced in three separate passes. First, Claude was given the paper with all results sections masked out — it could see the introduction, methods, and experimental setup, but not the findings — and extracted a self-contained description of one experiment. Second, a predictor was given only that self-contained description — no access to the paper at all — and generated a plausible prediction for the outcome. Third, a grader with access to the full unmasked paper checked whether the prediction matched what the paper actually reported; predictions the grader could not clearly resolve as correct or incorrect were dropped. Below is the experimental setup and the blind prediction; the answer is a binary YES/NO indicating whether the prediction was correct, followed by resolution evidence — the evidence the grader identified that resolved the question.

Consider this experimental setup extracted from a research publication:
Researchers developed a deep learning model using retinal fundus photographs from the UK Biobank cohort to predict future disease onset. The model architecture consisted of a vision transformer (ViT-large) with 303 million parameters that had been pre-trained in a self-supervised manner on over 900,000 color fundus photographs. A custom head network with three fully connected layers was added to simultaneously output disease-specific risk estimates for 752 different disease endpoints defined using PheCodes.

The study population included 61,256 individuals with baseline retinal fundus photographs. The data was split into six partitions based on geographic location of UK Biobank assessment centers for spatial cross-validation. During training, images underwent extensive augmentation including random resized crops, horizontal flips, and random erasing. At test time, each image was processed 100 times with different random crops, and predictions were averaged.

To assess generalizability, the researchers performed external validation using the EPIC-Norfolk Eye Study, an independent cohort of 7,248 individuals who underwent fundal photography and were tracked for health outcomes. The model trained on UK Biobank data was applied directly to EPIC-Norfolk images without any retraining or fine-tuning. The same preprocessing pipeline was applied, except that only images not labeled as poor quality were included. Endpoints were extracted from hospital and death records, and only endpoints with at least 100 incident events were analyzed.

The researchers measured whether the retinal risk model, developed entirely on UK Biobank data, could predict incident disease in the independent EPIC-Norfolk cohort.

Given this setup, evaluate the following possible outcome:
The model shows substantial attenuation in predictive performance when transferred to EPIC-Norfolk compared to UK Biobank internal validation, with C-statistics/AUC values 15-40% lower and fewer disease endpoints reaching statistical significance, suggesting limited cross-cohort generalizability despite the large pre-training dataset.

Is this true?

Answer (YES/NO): NO